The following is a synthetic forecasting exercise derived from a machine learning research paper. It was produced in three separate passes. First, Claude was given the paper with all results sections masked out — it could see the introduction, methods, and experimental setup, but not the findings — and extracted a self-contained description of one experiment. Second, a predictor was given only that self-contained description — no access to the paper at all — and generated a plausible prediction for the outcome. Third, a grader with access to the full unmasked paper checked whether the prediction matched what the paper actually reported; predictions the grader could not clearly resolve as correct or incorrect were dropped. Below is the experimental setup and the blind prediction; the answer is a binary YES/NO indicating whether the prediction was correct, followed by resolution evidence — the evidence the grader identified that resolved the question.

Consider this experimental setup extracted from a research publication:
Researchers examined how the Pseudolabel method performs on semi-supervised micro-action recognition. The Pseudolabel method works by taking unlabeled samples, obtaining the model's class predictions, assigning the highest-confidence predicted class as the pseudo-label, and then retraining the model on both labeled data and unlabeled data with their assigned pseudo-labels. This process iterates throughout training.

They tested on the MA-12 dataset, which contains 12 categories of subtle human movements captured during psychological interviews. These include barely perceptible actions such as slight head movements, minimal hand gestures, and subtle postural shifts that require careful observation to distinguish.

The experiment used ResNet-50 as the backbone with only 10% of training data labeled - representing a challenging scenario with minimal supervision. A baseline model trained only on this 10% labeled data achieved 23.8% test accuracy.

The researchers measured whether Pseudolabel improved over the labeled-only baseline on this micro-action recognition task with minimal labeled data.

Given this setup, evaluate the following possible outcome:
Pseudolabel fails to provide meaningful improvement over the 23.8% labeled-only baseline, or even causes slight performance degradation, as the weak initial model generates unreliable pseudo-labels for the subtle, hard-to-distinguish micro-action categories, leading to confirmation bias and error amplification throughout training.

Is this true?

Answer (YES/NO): NO